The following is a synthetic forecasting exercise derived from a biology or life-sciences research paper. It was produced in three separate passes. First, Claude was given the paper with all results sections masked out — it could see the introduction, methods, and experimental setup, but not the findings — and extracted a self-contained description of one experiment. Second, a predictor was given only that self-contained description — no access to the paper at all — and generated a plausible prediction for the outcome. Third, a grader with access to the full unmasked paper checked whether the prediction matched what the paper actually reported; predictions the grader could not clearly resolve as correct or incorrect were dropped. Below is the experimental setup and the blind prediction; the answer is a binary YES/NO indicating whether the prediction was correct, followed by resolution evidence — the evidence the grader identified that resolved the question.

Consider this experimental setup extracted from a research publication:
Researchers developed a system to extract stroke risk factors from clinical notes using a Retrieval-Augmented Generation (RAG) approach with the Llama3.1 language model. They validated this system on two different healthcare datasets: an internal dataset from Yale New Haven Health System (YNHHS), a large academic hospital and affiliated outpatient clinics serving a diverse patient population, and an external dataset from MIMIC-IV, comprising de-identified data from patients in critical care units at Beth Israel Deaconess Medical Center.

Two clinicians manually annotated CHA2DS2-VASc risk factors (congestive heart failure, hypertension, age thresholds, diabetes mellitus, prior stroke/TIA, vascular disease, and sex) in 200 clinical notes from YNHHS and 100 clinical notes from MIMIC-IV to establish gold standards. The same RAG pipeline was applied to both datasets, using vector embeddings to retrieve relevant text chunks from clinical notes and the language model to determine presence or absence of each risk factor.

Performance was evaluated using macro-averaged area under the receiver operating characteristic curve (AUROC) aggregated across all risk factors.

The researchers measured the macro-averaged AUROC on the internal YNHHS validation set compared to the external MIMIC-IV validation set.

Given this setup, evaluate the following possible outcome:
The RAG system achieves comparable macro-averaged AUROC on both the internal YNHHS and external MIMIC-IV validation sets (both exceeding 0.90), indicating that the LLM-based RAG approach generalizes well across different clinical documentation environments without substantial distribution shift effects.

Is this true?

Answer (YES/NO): YES